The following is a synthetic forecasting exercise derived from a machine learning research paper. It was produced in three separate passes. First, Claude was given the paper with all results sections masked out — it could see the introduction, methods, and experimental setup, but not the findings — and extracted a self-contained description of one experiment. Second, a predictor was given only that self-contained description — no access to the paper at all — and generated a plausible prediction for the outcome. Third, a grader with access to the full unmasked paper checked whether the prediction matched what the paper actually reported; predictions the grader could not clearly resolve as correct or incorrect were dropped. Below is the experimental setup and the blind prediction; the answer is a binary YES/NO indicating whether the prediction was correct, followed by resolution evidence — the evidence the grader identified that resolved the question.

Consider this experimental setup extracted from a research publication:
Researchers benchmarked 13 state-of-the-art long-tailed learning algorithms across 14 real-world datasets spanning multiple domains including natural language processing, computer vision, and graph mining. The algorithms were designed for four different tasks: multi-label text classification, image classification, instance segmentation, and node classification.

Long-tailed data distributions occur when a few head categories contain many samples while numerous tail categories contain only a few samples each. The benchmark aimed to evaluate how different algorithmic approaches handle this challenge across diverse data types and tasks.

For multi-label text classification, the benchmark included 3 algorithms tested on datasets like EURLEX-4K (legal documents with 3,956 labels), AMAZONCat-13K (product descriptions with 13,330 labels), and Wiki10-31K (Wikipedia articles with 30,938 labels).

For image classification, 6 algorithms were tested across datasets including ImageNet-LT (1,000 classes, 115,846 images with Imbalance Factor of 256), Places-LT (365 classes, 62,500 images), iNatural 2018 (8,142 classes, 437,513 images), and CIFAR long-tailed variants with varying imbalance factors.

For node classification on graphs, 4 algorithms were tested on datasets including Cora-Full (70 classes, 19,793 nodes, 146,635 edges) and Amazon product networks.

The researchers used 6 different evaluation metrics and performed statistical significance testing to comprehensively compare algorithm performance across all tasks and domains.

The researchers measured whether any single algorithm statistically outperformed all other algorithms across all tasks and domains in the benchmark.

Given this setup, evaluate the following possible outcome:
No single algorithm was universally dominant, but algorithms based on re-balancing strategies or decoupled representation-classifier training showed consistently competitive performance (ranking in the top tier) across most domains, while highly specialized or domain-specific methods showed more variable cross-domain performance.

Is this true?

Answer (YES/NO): NO